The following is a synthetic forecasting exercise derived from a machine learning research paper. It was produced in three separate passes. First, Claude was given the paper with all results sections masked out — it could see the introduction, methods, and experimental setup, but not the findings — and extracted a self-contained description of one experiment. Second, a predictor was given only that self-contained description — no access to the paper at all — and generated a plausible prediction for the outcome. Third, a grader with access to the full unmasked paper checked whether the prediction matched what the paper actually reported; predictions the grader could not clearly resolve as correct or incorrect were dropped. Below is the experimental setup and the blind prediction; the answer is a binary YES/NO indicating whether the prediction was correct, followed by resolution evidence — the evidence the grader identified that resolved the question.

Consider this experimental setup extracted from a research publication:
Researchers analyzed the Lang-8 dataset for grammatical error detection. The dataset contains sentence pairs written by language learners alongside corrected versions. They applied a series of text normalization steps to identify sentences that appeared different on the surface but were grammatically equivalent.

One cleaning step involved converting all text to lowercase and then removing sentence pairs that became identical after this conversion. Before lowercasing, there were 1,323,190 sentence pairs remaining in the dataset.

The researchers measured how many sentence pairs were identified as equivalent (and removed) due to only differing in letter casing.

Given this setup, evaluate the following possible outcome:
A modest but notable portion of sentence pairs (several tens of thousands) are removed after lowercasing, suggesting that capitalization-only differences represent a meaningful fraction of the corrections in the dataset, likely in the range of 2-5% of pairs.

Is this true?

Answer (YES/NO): NO